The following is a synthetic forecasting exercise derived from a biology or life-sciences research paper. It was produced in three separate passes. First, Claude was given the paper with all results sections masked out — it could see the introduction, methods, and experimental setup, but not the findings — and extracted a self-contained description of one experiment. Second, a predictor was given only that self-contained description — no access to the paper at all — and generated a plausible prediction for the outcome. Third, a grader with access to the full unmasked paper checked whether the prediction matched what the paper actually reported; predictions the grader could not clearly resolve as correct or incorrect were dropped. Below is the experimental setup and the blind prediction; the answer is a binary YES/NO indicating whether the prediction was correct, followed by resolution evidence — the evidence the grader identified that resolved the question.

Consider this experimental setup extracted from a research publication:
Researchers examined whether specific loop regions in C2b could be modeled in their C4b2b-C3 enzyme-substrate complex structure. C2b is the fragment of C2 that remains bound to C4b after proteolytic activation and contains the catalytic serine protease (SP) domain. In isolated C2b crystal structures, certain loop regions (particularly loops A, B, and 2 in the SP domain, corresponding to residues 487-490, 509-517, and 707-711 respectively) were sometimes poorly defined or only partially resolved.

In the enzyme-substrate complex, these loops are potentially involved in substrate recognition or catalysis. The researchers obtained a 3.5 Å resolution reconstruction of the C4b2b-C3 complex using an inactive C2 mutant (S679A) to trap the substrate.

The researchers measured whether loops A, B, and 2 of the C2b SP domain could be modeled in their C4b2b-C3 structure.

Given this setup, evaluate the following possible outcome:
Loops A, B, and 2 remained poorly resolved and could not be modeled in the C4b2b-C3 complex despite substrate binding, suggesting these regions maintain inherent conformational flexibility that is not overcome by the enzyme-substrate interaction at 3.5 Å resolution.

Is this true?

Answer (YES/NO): NO